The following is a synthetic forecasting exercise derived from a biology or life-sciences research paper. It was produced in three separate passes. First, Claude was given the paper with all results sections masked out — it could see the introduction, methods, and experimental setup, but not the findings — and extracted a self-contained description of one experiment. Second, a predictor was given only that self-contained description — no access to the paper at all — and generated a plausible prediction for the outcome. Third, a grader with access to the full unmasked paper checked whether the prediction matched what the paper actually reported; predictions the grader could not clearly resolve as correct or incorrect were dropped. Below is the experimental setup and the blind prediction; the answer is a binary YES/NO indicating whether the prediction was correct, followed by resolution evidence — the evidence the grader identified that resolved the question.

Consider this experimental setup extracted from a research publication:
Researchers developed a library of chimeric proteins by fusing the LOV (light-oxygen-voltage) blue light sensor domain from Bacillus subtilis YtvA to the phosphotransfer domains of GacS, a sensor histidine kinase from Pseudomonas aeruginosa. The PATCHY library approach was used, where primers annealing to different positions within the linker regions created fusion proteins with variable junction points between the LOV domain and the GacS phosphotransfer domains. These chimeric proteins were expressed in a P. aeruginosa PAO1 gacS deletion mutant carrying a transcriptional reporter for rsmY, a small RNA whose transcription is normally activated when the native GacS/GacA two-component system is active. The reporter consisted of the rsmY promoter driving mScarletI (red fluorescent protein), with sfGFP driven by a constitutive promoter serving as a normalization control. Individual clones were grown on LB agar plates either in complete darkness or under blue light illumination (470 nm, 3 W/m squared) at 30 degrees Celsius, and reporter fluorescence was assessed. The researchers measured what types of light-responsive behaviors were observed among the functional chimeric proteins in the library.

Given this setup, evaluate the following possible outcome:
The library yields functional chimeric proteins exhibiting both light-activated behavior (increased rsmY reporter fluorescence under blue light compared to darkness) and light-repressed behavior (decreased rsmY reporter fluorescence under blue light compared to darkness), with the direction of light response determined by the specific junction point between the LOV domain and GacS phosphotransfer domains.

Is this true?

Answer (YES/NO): YES